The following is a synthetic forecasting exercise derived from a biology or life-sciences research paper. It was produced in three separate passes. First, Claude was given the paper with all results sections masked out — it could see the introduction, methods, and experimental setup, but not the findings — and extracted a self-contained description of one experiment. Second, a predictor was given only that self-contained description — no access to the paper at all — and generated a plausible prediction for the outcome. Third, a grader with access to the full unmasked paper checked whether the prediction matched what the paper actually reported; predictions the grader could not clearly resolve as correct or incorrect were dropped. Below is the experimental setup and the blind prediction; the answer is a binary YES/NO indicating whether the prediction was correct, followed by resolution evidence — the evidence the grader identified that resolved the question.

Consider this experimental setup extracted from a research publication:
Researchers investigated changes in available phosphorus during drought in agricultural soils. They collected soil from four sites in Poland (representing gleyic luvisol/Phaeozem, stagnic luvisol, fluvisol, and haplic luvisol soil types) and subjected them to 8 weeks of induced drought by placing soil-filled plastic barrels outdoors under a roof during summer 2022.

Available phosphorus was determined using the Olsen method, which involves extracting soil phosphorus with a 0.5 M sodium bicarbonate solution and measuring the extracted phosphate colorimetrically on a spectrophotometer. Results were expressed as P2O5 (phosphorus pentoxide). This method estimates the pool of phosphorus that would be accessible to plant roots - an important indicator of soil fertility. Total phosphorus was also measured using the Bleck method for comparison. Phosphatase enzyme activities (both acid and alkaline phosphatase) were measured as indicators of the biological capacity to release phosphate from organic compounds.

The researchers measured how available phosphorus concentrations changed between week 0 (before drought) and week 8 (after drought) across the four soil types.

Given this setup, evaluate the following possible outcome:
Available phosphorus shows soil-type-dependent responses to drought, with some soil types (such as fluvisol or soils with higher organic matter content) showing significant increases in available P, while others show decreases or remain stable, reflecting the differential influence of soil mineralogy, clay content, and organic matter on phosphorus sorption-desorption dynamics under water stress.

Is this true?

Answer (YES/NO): NO